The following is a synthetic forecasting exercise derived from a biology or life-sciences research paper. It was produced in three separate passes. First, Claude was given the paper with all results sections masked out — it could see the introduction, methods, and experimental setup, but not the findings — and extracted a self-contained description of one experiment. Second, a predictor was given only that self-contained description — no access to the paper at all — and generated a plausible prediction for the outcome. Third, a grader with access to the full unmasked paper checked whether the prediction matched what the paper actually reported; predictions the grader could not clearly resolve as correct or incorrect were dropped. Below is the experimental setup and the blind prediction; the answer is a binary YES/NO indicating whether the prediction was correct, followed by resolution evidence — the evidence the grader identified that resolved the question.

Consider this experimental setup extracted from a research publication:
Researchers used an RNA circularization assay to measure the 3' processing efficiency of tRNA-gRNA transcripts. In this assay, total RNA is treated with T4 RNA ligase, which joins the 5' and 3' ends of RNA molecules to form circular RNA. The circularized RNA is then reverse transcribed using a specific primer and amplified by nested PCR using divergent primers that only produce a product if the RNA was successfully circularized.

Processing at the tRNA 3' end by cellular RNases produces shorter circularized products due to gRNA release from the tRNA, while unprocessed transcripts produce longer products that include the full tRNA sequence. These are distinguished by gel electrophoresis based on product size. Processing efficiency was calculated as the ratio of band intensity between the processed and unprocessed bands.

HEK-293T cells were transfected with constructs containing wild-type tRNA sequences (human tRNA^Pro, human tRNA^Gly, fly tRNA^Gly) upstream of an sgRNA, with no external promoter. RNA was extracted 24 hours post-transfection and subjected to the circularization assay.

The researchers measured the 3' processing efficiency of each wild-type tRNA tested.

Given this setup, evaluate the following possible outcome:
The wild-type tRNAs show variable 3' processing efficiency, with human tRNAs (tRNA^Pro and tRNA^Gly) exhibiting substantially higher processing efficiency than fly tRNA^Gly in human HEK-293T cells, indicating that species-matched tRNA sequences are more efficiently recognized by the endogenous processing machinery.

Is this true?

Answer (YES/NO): NO